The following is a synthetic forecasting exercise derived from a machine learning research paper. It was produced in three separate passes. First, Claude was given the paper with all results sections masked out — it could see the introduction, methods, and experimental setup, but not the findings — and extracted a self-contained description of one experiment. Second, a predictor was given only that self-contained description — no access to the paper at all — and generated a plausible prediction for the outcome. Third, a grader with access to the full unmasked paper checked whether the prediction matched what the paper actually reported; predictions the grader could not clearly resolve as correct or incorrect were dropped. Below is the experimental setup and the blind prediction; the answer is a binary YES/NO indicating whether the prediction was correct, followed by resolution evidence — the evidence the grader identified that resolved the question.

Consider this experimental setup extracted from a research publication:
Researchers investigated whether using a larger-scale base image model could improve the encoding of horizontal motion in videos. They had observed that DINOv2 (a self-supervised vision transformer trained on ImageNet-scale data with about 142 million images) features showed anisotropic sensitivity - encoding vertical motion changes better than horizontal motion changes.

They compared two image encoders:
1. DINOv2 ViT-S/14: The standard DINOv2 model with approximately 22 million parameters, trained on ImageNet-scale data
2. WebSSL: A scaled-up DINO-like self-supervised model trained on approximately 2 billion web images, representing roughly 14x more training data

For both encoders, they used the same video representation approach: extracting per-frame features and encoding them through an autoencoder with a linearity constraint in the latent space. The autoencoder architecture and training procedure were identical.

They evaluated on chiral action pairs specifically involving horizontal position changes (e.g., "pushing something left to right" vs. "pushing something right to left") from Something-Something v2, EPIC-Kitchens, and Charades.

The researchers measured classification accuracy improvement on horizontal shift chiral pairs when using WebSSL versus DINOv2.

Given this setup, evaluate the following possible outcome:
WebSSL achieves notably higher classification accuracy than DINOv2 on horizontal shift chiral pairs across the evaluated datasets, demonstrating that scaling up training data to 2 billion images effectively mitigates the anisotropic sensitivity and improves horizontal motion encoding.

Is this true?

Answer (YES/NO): NO